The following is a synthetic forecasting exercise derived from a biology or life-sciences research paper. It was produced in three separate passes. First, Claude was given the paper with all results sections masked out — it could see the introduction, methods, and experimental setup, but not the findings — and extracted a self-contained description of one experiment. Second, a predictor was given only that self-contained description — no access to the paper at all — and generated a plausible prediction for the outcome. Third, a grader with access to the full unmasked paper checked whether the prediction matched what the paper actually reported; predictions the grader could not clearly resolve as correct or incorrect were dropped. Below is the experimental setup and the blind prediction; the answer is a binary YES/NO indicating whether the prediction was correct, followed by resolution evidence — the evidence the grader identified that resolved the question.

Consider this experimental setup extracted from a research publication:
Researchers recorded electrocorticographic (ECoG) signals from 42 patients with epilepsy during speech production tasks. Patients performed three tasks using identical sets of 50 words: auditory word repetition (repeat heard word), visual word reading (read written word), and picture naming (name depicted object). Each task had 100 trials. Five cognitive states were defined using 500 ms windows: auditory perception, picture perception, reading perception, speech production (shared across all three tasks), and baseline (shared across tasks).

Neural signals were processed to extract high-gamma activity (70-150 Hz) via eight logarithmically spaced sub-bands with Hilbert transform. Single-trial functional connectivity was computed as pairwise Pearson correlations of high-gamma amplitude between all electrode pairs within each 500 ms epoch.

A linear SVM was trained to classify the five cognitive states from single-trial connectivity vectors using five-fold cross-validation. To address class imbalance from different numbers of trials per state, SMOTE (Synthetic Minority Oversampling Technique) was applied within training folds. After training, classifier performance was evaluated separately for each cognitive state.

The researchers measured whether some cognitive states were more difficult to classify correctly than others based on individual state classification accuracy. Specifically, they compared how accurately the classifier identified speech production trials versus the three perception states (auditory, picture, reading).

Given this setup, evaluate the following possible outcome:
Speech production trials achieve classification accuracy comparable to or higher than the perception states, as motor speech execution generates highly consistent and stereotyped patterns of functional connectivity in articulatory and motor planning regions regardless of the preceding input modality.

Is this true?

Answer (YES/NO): NO